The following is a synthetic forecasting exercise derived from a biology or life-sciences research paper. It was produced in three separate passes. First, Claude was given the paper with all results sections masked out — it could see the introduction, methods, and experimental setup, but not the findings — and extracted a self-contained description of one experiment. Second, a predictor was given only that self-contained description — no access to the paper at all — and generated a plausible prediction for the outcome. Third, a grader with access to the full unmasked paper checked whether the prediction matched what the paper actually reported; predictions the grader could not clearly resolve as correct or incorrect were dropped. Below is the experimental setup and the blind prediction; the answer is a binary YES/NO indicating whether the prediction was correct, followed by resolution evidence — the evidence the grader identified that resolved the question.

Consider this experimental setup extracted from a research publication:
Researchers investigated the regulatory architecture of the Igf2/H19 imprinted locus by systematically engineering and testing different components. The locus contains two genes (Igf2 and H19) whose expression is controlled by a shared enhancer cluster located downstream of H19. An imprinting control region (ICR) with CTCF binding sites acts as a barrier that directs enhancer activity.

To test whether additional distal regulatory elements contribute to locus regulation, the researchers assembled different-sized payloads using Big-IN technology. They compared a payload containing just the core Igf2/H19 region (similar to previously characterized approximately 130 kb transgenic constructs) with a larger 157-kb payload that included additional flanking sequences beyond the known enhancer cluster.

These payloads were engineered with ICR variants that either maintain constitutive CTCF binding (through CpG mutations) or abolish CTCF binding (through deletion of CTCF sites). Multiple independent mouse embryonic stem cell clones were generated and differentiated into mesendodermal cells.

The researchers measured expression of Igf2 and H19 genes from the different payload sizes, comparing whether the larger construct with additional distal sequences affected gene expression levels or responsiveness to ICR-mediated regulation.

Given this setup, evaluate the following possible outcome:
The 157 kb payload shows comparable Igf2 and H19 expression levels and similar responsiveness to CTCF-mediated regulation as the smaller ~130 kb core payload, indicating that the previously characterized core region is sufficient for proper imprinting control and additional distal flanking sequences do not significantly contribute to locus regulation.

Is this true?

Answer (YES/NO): NO